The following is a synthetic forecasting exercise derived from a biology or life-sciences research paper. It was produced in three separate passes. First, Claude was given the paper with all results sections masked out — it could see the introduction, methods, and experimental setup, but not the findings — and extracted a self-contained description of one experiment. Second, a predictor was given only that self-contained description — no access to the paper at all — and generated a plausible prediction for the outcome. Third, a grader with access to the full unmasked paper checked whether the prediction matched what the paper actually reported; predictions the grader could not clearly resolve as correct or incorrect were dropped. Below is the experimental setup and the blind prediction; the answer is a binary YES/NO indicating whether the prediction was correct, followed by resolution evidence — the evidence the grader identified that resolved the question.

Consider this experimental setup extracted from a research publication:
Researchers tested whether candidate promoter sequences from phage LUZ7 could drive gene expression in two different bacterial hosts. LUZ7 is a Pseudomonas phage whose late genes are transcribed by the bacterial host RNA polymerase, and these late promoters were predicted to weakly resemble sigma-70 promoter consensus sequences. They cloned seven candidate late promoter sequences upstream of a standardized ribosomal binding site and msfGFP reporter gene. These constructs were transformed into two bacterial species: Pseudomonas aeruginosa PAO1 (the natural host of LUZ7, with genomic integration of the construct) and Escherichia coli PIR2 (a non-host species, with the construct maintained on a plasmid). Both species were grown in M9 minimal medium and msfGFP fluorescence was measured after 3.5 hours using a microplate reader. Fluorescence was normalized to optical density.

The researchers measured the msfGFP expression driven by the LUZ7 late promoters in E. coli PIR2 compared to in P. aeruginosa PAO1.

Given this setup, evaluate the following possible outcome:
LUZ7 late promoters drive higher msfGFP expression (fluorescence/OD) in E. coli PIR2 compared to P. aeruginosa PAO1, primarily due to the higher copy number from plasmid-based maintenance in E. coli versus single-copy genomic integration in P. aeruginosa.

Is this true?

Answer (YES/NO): NO